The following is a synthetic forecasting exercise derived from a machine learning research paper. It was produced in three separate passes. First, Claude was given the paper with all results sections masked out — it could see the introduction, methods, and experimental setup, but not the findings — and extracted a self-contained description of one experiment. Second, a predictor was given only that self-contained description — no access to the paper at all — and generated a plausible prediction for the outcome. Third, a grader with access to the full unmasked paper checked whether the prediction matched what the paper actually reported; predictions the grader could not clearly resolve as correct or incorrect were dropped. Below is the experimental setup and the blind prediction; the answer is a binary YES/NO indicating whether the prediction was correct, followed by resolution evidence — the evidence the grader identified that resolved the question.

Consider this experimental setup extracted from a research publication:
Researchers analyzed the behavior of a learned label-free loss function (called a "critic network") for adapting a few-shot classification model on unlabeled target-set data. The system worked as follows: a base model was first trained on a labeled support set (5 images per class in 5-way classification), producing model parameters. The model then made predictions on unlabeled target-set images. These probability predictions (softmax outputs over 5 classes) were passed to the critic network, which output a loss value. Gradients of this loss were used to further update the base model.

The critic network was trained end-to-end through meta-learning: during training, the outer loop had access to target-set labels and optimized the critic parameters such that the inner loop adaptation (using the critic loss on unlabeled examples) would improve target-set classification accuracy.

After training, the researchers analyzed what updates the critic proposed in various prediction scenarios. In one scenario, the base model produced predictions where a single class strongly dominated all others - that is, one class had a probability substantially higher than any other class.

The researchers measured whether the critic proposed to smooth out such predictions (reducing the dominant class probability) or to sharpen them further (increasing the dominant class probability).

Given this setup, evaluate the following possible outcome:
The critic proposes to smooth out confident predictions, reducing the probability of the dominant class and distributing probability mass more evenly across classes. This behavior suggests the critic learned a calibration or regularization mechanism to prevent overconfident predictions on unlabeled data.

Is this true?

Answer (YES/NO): NO